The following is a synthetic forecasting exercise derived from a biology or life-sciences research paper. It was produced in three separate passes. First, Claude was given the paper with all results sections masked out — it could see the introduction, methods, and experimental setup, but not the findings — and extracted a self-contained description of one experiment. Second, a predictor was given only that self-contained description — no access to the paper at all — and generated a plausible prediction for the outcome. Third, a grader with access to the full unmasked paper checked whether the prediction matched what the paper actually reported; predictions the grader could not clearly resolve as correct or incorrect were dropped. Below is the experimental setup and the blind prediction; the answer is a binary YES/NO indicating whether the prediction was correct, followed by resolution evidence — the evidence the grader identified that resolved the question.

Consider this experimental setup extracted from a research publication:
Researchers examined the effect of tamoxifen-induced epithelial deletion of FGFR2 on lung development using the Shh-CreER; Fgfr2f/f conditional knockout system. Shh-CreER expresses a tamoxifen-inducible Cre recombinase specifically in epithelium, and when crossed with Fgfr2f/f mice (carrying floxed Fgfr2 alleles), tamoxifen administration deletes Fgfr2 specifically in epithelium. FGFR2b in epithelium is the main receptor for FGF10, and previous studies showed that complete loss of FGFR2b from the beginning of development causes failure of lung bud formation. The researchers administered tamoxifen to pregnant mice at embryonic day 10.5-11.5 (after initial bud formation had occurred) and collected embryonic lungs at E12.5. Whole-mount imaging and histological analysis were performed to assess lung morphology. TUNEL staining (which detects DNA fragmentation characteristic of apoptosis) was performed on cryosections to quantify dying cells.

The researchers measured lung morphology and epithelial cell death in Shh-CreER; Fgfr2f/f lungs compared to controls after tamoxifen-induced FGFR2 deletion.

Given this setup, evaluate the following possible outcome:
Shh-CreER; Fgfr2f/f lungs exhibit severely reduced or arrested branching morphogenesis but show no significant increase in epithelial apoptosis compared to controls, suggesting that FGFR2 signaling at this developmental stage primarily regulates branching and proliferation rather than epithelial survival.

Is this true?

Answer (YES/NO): NO